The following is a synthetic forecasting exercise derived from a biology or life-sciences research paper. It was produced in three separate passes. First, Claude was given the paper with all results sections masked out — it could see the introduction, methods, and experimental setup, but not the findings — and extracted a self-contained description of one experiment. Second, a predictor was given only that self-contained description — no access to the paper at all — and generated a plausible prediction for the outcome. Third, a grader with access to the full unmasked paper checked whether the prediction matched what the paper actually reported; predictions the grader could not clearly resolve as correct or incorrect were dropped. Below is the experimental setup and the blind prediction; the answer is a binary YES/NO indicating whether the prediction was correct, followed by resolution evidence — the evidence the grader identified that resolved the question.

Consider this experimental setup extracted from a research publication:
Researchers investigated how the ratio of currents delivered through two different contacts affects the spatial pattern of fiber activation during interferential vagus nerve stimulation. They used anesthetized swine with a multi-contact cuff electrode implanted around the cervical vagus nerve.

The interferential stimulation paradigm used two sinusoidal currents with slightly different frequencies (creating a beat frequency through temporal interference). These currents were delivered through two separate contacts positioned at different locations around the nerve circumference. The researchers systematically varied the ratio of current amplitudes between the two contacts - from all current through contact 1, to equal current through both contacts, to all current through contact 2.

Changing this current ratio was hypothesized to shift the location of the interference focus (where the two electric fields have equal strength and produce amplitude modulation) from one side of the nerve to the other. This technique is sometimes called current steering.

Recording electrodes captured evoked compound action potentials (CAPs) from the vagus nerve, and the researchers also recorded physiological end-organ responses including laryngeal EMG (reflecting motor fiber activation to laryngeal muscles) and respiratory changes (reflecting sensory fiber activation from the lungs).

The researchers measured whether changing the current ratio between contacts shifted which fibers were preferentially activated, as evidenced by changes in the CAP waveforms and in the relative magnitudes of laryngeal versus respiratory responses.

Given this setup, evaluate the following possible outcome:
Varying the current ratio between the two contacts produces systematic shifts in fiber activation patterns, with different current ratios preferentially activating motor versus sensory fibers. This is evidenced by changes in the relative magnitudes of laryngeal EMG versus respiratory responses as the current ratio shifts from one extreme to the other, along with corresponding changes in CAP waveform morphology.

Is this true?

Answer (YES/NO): YES